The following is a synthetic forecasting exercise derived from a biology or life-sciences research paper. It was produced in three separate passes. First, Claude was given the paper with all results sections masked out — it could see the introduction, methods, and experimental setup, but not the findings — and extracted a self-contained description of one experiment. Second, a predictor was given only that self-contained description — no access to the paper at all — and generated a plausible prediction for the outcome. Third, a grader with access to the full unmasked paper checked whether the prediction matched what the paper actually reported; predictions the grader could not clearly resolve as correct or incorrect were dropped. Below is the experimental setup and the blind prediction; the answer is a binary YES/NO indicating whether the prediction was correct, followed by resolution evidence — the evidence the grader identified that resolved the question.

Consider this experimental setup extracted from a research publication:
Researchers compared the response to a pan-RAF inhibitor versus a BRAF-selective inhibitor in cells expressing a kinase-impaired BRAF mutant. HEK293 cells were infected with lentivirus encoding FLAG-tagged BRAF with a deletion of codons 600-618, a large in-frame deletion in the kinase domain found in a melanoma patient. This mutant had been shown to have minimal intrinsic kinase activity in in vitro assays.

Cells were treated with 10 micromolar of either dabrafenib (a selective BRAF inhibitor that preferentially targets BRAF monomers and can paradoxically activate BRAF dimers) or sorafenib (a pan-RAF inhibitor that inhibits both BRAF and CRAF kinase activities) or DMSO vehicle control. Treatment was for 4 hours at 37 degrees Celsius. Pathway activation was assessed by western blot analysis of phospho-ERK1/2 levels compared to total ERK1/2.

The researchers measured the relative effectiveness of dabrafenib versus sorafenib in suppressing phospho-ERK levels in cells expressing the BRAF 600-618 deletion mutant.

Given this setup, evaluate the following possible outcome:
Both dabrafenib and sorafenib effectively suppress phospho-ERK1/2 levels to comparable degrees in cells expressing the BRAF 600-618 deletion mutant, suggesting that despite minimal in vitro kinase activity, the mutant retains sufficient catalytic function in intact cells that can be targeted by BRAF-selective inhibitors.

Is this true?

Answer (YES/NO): NO